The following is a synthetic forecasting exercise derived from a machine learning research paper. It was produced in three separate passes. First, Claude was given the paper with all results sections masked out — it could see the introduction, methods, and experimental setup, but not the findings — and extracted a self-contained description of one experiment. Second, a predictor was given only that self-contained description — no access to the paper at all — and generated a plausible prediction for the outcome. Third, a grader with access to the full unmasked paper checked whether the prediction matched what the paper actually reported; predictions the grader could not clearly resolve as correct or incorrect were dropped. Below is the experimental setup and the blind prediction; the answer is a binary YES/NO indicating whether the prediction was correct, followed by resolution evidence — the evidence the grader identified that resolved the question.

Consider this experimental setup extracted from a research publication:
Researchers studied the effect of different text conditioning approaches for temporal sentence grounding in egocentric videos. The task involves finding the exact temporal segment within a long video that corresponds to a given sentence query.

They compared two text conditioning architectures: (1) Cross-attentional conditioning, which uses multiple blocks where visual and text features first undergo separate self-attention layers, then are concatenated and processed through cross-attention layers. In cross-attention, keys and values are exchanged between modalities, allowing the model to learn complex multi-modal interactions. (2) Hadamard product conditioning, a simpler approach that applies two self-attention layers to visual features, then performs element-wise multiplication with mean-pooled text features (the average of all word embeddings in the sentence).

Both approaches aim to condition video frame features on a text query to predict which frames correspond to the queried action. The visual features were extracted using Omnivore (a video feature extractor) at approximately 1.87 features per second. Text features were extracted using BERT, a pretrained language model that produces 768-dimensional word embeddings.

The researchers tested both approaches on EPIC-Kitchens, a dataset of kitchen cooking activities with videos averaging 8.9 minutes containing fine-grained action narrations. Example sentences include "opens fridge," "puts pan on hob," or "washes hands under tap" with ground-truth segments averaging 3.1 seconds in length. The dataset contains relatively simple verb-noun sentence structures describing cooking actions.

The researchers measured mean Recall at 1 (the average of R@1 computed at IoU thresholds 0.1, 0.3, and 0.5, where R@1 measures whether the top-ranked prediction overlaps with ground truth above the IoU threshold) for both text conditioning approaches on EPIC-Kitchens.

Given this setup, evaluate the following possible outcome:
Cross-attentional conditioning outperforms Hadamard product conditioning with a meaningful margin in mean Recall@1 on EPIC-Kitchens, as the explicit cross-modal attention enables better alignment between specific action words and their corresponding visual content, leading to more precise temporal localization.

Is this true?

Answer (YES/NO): NO